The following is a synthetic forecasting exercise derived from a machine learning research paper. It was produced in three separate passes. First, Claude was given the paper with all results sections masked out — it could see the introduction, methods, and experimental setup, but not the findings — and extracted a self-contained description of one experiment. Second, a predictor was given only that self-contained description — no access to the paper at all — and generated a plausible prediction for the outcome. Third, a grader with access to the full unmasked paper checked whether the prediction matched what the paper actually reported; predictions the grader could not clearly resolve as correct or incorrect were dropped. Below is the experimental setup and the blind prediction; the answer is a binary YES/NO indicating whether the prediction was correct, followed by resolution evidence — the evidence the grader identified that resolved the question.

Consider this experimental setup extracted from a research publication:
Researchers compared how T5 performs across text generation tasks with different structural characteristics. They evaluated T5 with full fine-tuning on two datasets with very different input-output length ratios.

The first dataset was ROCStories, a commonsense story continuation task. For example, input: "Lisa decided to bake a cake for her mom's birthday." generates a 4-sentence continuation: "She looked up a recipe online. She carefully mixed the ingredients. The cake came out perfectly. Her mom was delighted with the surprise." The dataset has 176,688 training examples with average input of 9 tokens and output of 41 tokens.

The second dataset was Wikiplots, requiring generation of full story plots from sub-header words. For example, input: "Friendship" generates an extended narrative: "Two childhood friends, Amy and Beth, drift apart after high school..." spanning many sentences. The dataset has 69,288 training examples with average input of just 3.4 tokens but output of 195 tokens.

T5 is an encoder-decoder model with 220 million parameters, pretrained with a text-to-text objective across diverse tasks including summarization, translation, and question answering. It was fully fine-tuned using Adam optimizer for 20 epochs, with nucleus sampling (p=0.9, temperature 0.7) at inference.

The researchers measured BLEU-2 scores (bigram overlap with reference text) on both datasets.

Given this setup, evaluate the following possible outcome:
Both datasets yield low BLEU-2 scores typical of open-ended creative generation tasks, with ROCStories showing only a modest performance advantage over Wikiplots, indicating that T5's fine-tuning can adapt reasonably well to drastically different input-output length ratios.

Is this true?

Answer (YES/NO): NO